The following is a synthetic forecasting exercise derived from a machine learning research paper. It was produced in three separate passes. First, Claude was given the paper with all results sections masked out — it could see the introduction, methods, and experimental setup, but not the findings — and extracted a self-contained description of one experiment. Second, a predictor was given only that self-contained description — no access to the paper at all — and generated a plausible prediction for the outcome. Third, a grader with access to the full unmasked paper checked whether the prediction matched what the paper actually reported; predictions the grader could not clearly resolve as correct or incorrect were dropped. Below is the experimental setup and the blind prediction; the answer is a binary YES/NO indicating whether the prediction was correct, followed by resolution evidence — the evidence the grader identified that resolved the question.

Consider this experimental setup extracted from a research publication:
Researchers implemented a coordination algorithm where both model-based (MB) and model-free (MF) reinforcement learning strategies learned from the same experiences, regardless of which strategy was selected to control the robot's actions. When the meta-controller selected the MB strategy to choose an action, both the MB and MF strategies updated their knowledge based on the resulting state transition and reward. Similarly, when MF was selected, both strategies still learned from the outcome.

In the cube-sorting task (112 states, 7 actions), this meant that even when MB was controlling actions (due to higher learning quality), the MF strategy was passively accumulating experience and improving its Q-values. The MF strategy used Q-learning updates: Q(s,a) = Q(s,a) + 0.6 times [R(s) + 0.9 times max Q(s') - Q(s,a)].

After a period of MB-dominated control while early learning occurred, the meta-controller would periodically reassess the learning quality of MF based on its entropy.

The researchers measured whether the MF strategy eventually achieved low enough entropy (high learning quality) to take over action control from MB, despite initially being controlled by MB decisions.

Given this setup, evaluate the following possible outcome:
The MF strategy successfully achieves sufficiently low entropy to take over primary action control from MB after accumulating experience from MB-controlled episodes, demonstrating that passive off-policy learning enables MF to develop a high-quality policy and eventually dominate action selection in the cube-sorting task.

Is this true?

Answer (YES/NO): YES